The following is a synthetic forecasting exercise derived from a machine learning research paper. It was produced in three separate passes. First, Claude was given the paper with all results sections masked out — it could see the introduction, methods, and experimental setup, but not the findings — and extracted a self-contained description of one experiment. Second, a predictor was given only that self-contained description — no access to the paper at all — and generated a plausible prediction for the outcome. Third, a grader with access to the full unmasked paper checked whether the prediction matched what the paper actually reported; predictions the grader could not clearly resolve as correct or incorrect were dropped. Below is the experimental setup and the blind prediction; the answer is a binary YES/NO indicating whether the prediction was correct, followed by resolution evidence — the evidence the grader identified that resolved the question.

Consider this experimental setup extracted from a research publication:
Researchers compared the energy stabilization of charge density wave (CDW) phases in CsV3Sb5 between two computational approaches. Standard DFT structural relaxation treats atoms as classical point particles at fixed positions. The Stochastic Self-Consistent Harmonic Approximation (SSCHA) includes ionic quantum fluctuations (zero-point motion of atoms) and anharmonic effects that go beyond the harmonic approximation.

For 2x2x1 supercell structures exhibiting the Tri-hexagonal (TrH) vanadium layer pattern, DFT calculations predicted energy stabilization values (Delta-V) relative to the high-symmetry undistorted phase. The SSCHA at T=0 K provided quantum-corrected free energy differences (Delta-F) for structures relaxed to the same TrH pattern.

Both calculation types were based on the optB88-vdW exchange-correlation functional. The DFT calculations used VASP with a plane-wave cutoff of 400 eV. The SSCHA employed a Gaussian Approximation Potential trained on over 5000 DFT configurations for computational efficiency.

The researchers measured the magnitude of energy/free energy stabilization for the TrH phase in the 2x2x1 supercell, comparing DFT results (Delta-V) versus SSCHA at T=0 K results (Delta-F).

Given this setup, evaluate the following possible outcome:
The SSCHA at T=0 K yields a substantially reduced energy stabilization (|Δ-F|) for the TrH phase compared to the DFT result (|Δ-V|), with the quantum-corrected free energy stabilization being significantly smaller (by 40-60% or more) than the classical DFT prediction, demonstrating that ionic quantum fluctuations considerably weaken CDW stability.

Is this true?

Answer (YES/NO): YES